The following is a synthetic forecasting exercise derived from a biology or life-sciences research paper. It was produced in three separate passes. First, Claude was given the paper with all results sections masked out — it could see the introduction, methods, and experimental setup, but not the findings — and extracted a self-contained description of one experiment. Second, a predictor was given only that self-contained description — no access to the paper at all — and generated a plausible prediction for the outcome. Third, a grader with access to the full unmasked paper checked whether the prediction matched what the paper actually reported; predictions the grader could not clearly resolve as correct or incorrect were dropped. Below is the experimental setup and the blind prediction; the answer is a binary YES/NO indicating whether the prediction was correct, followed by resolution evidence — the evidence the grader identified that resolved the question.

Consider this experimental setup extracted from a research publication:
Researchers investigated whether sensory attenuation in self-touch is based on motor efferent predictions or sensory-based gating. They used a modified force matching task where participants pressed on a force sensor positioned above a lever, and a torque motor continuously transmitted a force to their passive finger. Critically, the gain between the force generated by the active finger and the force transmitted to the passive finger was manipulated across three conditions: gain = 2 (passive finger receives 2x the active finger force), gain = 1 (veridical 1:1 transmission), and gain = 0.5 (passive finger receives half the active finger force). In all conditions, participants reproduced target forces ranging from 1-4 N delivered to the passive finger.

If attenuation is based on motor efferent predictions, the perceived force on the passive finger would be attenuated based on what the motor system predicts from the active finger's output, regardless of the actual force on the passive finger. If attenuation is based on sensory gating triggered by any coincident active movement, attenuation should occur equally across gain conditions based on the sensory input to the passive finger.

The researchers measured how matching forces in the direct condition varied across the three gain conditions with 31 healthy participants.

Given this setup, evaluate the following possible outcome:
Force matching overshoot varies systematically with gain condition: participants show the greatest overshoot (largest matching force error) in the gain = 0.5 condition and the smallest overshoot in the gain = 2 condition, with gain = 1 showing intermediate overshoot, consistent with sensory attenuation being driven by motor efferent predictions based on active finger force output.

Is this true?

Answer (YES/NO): NO